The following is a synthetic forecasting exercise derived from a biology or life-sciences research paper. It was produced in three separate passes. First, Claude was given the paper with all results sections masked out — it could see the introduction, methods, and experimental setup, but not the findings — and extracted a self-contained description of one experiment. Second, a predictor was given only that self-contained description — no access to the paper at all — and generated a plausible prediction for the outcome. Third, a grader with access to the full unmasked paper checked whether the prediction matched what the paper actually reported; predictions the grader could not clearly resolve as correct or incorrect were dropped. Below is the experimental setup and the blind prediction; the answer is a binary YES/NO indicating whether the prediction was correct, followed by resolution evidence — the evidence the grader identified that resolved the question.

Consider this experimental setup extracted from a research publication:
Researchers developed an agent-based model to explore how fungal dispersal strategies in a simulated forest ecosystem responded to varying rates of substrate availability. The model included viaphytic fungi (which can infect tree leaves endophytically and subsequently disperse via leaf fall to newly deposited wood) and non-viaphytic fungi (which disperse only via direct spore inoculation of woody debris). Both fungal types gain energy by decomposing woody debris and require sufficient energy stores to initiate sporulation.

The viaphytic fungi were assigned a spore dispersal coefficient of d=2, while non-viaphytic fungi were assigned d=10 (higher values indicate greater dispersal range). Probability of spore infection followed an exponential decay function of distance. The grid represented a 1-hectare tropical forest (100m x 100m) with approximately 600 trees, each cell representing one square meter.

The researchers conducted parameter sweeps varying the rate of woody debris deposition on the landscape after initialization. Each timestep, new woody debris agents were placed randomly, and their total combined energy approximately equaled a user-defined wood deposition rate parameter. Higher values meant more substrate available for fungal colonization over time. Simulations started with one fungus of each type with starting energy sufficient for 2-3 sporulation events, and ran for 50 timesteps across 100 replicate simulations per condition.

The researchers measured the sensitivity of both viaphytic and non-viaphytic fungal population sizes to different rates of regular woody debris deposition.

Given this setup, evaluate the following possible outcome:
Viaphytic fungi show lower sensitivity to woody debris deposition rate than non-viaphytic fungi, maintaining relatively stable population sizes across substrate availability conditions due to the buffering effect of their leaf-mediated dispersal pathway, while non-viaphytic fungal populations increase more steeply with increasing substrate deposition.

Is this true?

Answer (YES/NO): YES